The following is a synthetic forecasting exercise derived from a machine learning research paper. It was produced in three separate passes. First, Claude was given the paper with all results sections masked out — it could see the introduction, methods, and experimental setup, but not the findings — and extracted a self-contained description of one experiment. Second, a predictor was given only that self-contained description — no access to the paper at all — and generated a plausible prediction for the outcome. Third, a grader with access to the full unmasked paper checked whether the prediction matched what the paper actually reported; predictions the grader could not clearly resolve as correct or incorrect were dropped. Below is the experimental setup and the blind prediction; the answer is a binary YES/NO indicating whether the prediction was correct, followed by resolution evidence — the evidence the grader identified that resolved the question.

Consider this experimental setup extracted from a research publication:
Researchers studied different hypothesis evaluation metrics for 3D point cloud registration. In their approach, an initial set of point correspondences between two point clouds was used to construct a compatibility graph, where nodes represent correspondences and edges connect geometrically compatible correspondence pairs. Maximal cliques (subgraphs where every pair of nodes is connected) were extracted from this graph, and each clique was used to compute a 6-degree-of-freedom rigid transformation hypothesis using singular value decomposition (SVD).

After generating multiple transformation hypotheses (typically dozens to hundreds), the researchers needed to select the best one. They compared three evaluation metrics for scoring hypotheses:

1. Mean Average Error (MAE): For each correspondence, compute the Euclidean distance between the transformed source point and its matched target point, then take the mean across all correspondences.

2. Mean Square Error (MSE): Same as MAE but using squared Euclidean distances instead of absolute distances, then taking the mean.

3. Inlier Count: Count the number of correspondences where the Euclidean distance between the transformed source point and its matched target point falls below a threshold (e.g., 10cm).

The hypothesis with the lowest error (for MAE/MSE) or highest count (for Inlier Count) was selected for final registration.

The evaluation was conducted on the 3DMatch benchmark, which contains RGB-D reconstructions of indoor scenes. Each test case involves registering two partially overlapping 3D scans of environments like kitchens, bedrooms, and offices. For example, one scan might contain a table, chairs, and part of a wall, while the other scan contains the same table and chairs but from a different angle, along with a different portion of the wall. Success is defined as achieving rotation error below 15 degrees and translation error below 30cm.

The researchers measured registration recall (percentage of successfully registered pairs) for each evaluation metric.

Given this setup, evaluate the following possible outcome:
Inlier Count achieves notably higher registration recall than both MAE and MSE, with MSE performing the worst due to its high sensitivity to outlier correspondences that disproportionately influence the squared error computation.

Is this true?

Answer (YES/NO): NO